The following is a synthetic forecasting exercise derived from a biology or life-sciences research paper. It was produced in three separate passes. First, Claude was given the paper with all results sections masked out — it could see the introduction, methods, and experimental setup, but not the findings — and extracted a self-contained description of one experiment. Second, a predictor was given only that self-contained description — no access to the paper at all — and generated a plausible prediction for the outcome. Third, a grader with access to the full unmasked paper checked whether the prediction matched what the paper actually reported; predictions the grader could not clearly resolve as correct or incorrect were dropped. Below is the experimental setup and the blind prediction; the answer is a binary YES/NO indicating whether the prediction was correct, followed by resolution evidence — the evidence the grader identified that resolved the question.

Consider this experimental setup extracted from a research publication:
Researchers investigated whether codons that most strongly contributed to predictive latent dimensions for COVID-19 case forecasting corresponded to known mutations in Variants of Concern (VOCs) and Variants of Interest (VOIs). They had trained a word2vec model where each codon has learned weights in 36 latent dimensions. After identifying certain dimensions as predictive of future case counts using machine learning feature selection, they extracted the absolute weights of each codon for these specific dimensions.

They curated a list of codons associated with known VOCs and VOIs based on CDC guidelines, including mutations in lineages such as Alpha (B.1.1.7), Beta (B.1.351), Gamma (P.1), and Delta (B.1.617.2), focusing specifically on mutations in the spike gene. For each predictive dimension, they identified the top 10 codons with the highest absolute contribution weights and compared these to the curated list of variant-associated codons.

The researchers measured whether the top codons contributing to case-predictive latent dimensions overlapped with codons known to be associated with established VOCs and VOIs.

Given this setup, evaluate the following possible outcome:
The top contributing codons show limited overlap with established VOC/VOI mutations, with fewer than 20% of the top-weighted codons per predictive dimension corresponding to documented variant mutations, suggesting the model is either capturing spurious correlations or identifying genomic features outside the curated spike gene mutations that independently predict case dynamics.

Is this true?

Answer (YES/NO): NO